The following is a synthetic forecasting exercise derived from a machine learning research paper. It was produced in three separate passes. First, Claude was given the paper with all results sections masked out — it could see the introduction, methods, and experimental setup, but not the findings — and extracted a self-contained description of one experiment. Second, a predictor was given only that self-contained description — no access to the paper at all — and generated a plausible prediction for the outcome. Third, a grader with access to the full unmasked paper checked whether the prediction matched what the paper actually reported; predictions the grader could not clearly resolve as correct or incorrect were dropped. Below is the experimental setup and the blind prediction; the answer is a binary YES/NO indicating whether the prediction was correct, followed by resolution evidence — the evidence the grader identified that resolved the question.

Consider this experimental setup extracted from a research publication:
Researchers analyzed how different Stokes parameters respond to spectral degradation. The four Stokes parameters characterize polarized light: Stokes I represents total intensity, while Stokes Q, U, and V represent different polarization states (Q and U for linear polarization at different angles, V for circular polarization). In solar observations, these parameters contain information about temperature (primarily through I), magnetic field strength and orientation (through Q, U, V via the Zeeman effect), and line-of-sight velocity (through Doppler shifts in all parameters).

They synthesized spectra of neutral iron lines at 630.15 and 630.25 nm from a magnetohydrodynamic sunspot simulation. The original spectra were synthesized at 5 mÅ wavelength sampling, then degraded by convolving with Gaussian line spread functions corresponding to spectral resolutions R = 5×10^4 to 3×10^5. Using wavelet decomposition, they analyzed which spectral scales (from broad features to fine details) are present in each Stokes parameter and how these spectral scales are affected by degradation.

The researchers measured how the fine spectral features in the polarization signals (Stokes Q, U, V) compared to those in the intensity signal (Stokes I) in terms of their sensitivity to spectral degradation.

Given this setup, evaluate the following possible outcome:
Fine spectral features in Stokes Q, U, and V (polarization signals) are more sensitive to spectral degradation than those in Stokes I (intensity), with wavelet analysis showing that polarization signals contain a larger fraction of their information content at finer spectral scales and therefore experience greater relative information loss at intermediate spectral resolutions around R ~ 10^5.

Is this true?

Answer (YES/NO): YES